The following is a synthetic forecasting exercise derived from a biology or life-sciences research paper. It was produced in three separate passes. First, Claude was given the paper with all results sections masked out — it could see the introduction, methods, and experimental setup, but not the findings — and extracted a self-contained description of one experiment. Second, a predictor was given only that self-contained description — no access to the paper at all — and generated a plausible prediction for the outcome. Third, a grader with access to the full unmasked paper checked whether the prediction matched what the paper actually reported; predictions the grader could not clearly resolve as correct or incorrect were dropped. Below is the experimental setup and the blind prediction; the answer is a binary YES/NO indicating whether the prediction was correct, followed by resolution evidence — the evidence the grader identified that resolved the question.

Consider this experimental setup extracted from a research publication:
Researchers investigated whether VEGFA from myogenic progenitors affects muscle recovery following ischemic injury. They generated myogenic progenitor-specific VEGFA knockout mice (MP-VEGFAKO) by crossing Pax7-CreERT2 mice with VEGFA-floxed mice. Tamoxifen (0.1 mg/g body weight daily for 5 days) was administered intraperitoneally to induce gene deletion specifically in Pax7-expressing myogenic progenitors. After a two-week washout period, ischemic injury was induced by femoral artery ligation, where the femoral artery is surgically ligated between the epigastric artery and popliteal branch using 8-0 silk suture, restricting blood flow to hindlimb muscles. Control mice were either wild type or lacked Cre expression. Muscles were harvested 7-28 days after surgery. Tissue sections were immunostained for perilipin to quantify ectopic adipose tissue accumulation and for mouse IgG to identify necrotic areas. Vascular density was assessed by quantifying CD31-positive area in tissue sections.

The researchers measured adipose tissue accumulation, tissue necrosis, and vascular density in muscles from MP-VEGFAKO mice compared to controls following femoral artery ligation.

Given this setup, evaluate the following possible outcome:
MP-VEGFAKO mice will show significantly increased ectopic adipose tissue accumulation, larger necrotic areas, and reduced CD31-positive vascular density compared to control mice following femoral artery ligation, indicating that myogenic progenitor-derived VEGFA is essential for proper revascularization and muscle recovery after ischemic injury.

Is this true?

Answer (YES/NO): NO